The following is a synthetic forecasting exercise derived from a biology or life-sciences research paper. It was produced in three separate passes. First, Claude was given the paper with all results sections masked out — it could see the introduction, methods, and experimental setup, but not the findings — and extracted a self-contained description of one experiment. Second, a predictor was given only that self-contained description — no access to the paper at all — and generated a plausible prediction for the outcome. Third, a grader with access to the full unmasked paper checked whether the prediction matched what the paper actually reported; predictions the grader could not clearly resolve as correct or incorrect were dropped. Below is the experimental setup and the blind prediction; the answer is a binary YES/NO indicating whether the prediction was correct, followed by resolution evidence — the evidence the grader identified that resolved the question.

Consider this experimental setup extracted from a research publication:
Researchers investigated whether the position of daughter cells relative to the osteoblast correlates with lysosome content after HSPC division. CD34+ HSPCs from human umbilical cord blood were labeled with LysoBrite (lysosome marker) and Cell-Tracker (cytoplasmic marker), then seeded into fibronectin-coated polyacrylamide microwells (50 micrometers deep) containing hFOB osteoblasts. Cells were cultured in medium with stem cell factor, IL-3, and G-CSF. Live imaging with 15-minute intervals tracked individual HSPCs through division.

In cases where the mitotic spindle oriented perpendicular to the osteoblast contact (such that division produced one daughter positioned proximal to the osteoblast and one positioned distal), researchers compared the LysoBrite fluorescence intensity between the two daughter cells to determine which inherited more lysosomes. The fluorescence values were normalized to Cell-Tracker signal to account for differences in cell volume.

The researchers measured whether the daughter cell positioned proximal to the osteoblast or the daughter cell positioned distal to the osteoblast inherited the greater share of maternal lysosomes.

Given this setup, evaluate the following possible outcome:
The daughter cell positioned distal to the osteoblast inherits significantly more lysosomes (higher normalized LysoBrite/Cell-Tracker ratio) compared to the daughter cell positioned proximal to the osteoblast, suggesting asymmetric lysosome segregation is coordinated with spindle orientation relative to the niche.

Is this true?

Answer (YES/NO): NO